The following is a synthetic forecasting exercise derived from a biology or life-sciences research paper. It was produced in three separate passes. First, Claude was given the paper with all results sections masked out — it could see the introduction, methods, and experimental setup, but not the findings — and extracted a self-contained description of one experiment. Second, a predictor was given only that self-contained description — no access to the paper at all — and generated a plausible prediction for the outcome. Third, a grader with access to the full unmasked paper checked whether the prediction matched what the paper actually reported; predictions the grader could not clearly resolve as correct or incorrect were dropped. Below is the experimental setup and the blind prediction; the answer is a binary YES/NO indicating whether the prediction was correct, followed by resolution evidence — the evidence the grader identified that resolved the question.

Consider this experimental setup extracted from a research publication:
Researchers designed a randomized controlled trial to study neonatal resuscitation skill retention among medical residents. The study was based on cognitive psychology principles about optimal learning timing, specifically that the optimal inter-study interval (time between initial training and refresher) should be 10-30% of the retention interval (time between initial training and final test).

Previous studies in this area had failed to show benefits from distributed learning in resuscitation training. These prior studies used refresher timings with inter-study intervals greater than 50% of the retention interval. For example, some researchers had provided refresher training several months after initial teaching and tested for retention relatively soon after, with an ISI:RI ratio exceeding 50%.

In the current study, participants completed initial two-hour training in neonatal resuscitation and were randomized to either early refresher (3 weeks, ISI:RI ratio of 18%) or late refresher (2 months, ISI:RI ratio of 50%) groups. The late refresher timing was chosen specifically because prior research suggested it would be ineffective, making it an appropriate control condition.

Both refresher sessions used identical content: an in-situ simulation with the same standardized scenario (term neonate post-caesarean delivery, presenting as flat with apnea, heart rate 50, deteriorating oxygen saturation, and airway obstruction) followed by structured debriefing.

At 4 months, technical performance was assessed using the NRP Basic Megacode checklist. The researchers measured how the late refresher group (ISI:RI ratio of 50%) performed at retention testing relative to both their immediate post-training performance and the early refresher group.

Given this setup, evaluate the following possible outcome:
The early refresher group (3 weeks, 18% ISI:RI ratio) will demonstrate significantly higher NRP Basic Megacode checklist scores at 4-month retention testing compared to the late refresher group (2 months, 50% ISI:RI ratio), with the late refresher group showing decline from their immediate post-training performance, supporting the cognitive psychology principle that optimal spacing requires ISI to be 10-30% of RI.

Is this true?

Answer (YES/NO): NO